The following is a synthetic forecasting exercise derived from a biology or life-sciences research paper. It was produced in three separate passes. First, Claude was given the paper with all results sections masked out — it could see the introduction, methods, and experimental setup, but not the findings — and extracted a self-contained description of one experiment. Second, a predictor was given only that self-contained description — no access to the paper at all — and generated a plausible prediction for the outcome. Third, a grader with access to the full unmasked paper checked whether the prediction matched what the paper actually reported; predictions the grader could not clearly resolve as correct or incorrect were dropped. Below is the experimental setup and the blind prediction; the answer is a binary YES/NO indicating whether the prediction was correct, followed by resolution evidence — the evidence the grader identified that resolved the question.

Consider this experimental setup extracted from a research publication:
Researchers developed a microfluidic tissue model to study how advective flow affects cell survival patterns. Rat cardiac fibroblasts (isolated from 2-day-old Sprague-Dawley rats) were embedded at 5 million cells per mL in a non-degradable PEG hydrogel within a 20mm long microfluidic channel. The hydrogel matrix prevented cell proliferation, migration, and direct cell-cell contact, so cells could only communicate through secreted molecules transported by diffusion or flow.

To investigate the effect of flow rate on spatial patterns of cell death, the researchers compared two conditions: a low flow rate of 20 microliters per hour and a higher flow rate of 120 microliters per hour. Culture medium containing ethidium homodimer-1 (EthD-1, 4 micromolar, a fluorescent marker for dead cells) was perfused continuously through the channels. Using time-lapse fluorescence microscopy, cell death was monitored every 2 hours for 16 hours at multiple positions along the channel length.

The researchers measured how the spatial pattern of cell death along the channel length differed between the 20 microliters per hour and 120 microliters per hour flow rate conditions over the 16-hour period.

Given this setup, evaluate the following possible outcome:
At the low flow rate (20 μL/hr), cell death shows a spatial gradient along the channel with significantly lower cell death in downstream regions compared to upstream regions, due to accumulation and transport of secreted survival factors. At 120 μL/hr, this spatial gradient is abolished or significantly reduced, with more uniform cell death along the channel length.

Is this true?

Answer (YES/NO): NO